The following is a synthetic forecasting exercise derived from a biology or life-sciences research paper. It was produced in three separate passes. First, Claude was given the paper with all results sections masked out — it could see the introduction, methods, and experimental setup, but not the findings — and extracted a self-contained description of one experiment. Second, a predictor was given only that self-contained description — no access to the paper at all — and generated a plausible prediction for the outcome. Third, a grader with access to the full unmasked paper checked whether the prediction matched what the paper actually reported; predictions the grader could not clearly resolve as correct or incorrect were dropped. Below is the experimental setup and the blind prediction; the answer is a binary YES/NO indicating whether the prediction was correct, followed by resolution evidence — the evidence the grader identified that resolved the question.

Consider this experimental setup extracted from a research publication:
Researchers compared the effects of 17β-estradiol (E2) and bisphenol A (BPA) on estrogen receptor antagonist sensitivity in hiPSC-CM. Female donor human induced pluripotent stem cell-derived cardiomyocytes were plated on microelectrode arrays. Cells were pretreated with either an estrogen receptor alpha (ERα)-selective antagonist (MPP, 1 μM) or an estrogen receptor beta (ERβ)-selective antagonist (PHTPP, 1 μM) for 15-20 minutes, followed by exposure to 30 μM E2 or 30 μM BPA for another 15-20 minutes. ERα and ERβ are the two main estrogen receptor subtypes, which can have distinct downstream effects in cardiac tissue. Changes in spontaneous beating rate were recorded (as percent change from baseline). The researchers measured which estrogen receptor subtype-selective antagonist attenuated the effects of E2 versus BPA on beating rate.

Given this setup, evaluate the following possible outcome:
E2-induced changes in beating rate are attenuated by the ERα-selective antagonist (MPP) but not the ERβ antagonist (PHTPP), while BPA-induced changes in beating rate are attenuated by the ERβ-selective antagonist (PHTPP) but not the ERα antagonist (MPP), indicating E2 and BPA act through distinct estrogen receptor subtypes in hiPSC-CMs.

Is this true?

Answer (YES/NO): NO